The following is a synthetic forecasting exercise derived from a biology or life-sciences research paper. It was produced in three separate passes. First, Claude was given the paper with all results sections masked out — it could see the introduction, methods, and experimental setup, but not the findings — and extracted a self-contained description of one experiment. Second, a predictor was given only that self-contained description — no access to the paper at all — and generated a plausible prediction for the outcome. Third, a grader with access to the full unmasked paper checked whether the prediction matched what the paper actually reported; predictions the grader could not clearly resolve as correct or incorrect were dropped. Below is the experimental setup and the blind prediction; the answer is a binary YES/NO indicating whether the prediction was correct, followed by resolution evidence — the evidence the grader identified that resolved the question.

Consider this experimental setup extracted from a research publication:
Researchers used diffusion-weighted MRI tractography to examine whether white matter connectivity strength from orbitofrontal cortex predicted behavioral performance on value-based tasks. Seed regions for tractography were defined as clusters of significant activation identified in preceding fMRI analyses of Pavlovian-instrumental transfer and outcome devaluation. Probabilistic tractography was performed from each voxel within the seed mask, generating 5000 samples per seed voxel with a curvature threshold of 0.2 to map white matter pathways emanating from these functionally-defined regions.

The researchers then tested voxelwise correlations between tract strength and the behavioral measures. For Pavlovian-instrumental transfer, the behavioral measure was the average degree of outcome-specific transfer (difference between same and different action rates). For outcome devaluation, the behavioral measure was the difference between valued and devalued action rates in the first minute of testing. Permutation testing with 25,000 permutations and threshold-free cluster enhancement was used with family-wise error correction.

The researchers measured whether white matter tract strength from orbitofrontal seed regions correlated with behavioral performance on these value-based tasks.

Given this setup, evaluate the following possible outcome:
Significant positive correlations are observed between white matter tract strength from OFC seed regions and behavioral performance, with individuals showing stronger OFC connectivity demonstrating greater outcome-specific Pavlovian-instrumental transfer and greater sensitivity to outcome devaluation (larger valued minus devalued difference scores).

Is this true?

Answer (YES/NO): NO